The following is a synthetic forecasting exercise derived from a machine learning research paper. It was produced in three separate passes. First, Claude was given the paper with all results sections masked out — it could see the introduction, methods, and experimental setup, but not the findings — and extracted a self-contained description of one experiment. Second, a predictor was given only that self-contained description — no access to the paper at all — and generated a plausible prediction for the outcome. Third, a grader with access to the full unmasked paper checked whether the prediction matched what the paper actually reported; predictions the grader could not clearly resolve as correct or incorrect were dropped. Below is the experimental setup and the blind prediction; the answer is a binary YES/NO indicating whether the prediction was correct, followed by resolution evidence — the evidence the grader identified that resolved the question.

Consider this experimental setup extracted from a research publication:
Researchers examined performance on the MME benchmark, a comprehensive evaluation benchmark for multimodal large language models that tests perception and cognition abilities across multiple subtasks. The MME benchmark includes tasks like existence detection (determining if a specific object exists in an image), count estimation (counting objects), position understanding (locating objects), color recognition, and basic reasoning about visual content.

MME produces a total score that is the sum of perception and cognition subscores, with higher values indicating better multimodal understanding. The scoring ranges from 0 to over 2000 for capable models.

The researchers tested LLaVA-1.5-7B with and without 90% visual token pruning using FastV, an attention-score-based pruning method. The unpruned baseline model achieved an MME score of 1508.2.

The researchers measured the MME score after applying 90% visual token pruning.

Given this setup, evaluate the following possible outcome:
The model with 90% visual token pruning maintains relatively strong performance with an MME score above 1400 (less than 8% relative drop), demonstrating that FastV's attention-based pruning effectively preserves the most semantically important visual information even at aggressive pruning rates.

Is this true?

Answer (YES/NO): NO